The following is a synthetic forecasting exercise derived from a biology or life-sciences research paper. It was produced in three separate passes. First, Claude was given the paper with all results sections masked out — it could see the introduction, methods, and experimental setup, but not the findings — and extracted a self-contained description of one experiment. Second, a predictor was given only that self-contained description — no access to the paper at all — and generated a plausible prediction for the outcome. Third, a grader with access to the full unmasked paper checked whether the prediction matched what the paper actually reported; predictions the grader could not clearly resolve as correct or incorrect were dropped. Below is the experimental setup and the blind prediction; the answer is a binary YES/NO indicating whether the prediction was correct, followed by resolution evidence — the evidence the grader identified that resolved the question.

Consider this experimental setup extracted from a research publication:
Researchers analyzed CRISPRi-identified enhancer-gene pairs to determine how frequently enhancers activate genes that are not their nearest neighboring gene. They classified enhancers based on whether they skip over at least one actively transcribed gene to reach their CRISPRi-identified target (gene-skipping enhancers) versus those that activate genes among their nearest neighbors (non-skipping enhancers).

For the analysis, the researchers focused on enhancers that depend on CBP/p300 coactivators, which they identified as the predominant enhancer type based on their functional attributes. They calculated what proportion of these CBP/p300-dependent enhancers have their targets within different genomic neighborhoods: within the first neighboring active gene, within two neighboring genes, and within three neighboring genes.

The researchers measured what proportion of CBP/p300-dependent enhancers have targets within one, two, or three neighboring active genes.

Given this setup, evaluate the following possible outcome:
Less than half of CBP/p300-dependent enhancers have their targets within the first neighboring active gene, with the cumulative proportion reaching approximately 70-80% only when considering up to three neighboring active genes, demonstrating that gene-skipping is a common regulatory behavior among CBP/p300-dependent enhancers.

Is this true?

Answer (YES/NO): NO